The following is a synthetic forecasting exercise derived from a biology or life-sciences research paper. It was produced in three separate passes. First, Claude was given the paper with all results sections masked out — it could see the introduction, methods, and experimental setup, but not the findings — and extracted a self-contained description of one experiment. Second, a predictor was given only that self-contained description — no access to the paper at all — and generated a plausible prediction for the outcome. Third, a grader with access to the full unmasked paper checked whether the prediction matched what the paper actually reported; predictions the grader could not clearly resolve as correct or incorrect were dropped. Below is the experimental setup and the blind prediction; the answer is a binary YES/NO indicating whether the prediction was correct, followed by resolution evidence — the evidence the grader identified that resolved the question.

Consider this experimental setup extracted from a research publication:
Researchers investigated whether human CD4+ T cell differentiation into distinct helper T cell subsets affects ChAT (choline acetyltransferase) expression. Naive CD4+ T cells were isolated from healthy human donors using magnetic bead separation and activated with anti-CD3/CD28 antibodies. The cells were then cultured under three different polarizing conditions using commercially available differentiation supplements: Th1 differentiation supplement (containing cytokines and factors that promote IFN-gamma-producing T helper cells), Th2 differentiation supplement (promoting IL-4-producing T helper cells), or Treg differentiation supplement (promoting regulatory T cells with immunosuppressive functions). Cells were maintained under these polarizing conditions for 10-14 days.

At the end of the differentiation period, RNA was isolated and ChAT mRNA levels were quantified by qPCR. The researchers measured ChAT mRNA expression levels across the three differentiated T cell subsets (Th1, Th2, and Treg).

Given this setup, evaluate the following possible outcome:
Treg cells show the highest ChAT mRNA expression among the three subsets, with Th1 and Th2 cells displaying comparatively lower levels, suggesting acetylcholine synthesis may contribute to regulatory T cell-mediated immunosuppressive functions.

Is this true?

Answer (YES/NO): NO